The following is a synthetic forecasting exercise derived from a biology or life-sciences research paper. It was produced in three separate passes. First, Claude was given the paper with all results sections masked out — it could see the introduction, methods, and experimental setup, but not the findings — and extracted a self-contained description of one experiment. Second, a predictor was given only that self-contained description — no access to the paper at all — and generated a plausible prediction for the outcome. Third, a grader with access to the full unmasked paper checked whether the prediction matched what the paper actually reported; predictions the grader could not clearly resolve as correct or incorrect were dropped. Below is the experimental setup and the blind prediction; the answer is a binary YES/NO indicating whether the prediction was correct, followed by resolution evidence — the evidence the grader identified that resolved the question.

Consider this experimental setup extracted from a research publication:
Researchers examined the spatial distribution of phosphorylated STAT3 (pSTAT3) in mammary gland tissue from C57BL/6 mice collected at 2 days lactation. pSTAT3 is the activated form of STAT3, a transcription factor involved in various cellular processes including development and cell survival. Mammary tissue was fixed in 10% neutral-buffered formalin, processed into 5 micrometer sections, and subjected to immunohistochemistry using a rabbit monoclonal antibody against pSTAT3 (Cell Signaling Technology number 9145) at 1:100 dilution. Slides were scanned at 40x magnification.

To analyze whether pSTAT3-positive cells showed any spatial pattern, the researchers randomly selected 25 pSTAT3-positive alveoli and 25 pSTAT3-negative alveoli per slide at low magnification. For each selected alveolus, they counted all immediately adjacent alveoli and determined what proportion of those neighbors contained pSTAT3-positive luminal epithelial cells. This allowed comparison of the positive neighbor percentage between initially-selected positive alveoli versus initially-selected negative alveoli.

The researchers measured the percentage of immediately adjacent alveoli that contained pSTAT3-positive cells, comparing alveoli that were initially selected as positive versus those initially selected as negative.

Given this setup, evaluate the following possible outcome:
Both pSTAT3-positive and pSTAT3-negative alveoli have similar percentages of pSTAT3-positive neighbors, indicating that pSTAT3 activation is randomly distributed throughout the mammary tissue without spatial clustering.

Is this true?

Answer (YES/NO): NO